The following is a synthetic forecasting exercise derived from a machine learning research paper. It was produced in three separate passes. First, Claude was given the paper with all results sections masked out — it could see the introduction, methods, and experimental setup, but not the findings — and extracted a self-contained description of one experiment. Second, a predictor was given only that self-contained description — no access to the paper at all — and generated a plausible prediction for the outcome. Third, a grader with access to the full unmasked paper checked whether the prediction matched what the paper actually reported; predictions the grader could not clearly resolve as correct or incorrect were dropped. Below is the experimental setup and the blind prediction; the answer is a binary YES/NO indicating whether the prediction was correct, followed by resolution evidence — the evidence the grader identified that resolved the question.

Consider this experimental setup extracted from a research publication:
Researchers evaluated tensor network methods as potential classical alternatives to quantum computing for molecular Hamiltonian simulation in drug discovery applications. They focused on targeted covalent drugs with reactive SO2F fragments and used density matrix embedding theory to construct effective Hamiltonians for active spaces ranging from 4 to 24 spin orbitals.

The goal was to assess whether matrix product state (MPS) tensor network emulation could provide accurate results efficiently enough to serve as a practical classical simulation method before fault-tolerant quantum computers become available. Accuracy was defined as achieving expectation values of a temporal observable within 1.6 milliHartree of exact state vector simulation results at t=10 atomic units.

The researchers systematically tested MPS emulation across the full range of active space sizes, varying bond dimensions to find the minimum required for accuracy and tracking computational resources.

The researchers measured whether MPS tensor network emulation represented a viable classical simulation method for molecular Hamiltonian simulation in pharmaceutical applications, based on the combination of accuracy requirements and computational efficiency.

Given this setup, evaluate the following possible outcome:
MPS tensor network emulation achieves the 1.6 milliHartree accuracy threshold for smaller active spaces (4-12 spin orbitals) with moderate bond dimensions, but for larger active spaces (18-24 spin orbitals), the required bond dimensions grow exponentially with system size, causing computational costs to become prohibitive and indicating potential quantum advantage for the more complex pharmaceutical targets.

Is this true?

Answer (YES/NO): YES